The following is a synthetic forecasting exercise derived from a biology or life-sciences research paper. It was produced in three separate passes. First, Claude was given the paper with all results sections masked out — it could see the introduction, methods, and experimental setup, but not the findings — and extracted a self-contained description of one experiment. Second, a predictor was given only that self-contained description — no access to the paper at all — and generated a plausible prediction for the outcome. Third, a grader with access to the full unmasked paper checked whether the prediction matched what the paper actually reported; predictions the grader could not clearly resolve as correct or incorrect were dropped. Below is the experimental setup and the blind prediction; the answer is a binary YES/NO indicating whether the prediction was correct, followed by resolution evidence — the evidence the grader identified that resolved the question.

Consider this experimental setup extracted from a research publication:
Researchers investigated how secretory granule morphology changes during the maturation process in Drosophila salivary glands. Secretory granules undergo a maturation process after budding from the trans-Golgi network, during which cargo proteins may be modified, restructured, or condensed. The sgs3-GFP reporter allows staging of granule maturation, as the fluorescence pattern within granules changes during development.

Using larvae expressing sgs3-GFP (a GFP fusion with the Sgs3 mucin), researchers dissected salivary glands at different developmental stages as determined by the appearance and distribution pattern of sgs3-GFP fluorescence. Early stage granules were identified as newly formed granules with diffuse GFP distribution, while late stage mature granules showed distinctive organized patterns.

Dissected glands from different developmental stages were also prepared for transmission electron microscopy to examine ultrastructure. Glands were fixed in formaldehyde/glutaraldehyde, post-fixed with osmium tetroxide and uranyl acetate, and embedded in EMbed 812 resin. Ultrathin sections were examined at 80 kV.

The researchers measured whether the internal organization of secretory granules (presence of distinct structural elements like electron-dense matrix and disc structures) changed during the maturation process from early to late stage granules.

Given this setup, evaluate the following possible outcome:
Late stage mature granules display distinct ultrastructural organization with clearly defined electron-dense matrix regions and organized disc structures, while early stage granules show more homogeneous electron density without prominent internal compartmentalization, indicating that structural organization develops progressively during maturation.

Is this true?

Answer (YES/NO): YES